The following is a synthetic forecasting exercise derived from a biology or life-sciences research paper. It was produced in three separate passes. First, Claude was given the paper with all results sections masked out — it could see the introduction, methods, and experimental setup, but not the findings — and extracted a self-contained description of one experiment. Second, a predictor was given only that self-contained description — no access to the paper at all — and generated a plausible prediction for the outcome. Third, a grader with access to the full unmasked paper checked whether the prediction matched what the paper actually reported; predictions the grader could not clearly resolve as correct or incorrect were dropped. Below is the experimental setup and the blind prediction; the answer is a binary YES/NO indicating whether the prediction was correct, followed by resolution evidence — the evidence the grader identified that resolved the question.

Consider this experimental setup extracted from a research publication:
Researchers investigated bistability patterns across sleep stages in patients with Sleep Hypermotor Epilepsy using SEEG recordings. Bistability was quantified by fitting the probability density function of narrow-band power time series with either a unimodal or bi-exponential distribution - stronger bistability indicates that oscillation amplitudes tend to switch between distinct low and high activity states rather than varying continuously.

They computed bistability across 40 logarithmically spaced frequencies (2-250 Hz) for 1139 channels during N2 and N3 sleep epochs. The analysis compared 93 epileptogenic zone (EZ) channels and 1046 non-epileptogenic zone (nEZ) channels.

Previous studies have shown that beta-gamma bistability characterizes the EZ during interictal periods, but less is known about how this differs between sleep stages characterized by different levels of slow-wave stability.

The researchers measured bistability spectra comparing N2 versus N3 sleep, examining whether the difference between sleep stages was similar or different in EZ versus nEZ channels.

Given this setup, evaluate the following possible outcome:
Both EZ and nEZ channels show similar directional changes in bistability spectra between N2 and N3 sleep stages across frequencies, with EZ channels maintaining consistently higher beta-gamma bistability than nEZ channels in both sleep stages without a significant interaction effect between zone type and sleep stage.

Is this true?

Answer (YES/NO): NO